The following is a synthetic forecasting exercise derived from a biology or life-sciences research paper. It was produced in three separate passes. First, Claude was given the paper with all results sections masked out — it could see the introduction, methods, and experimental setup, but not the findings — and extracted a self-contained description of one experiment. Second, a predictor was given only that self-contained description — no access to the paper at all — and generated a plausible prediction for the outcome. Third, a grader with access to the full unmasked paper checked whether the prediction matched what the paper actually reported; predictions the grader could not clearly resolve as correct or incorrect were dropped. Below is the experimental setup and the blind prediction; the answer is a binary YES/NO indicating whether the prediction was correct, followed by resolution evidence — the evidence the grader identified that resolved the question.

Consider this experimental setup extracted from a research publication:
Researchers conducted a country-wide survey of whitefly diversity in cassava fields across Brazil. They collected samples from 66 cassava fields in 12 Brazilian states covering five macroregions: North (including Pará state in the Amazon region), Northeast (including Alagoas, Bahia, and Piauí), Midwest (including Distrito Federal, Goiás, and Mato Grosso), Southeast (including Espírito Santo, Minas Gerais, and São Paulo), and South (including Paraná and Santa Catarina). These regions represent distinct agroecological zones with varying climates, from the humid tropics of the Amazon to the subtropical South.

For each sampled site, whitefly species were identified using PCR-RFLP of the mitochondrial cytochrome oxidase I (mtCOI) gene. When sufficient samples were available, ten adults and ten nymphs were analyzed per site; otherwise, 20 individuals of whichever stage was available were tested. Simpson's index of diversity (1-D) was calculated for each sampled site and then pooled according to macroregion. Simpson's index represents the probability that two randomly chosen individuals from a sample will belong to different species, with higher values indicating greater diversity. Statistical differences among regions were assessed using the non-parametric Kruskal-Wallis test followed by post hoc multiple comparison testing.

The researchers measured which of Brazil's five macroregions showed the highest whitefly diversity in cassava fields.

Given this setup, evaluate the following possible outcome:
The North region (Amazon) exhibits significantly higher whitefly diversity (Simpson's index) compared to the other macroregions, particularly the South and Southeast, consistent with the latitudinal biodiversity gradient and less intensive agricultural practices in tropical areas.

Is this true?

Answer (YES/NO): NO